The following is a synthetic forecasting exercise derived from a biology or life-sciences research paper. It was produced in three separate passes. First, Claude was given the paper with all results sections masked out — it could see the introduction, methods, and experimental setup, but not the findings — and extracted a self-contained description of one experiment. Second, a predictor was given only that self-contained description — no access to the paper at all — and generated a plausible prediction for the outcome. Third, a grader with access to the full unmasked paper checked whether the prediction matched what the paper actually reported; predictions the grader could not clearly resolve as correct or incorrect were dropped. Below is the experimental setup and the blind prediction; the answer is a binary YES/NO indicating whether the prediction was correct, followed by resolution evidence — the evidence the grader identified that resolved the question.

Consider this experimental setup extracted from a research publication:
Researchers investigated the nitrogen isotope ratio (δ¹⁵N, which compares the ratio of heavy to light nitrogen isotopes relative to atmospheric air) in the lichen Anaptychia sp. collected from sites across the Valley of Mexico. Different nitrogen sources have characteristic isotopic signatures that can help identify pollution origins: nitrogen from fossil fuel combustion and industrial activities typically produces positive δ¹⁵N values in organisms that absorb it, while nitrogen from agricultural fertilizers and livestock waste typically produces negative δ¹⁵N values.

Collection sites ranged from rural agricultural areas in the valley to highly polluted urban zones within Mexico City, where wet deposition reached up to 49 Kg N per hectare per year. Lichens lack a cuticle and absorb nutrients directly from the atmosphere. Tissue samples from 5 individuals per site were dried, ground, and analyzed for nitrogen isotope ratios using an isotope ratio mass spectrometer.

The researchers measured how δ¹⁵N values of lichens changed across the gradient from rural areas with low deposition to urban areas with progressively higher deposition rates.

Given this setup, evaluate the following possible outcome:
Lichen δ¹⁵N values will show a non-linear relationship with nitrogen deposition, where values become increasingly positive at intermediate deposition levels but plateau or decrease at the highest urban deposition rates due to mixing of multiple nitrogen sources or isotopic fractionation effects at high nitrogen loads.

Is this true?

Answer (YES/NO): NO